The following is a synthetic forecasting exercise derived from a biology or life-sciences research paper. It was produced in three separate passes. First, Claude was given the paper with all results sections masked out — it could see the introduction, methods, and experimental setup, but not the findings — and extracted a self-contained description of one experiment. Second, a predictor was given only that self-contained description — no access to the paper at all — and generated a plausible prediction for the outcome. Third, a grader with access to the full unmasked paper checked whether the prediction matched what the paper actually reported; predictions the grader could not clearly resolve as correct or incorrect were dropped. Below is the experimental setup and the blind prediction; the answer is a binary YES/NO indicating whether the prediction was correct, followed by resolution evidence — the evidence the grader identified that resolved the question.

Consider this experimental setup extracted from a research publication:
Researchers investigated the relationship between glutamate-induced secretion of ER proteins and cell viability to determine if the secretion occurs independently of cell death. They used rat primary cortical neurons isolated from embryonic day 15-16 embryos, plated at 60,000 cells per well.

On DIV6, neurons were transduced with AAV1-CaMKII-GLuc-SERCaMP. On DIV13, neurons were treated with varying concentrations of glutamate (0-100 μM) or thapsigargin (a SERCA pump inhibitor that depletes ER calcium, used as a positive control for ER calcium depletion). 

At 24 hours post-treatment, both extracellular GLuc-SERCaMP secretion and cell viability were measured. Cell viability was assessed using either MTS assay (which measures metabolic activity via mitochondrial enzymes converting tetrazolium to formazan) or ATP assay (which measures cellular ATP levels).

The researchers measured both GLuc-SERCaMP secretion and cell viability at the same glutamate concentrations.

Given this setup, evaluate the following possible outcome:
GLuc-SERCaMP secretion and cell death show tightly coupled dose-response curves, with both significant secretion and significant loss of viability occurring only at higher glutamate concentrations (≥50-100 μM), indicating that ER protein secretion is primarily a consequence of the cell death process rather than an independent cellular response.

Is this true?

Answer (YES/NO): NO